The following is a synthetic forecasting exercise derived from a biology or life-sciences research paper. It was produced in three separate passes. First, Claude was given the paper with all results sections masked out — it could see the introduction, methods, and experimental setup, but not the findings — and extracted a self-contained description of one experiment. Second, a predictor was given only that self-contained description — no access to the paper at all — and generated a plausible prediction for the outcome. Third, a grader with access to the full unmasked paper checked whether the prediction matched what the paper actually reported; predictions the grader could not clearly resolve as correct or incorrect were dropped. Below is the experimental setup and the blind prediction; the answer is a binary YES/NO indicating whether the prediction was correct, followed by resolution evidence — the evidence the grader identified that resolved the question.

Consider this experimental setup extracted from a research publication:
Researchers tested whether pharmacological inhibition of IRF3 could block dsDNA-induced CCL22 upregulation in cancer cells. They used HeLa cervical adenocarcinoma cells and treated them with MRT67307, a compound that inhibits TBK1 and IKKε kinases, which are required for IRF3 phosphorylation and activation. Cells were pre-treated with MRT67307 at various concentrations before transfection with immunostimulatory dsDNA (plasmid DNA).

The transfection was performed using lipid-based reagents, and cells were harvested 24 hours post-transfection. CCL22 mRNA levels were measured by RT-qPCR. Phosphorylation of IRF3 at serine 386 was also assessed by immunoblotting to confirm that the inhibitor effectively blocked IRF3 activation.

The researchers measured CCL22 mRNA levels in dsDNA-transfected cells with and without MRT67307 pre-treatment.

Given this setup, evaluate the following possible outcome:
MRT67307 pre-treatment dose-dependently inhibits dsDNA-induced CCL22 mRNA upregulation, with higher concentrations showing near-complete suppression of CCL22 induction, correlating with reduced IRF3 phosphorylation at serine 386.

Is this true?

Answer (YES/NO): YES